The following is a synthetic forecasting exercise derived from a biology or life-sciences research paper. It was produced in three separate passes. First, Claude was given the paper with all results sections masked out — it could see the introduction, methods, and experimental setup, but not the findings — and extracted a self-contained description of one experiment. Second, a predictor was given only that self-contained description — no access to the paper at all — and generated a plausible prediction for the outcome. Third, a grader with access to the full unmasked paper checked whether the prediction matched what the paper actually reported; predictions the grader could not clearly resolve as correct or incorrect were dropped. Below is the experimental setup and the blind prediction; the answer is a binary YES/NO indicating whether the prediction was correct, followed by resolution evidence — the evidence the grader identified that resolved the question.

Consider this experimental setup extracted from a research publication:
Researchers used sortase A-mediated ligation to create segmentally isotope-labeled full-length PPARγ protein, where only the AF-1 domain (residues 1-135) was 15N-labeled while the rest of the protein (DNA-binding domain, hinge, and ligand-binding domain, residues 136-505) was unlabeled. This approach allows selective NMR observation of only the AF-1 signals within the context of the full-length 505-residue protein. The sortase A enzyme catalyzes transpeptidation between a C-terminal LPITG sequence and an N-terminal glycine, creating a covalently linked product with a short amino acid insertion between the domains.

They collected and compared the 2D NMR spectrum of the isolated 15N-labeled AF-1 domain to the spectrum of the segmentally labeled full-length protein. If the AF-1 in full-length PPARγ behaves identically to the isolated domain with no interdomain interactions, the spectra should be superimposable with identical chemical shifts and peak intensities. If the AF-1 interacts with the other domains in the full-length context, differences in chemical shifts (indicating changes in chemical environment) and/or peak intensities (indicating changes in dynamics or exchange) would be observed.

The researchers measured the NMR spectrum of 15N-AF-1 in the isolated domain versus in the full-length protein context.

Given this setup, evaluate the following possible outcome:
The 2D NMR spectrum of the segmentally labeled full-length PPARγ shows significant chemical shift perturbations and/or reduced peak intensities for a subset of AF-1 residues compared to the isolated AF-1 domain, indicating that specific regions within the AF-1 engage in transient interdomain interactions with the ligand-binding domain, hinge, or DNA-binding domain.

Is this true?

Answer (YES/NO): YES